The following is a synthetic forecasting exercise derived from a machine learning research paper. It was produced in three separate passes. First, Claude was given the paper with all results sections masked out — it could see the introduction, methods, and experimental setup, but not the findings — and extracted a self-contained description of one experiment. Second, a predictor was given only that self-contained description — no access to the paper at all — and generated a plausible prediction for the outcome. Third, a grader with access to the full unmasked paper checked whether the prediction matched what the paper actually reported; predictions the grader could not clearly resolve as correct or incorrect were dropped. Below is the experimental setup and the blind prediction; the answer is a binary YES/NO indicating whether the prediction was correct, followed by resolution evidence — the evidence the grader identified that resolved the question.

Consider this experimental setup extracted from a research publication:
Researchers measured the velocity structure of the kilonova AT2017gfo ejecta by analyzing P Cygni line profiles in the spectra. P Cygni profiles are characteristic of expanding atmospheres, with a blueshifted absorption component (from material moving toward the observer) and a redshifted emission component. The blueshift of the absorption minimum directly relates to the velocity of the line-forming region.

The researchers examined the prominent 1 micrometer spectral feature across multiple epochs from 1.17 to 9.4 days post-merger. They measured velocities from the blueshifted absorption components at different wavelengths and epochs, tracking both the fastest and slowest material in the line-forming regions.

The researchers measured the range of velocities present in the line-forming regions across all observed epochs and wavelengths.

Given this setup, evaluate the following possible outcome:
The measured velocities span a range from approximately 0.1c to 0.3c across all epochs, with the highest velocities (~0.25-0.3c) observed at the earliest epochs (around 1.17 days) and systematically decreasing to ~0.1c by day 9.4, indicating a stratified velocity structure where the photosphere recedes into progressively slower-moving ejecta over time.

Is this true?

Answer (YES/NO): NO